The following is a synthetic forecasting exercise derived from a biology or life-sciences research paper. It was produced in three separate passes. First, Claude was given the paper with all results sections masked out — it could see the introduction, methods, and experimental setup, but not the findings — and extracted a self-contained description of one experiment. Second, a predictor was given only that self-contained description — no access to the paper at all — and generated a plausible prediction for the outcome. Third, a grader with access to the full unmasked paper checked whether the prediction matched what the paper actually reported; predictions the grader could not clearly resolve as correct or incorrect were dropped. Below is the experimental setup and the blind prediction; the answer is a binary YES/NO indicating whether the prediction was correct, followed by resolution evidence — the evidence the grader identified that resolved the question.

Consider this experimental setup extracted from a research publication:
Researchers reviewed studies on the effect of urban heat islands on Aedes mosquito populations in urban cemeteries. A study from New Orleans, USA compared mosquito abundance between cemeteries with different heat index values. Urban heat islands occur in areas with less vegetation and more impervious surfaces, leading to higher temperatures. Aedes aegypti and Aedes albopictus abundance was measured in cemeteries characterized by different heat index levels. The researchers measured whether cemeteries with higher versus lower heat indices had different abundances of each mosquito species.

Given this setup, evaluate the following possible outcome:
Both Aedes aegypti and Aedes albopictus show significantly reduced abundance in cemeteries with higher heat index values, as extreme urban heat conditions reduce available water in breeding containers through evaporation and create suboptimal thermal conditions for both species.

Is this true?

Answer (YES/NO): NO